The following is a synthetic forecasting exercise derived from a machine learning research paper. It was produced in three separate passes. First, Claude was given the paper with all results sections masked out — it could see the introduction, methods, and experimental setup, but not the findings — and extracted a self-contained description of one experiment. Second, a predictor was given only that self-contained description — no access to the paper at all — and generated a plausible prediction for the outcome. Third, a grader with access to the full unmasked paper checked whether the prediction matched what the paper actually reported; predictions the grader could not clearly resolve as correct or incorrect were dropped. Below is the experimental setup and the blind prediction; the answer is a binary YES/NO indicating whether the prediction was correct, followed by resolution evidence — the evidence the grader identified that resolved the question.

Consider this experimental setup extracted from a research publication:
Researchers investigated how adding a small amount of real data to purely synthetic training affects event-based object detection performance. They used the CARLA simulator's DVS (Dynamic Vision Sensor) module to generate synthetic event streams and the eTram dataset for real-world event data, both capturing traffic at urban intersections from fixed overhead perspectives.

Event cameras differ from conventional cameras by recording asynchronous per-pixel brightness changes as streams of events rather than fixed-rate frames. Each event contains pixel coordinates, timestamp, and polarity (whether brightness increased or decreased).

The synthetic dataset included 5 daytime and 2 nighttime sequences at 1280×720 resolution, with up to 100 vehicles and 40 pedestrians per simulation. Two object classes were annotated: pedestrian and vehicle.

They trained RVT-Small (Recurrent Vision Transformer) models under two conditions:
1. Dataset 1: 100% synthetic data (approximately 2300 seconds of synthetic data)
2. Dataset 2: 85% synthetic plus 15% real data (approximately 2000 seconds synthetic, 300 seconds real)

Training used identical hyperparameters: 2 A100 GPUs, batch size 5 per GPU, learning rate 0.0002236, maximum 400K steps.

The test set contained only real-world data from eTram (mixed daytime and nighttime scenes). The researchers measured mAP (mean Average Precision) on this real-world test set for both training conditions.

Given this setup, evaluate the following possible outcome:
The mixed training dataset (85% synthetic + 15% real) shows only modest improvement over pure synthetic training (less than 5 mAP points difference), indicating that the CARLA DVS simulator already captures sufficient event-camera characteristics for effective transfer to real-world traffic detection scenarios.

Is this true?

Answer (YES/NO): NO